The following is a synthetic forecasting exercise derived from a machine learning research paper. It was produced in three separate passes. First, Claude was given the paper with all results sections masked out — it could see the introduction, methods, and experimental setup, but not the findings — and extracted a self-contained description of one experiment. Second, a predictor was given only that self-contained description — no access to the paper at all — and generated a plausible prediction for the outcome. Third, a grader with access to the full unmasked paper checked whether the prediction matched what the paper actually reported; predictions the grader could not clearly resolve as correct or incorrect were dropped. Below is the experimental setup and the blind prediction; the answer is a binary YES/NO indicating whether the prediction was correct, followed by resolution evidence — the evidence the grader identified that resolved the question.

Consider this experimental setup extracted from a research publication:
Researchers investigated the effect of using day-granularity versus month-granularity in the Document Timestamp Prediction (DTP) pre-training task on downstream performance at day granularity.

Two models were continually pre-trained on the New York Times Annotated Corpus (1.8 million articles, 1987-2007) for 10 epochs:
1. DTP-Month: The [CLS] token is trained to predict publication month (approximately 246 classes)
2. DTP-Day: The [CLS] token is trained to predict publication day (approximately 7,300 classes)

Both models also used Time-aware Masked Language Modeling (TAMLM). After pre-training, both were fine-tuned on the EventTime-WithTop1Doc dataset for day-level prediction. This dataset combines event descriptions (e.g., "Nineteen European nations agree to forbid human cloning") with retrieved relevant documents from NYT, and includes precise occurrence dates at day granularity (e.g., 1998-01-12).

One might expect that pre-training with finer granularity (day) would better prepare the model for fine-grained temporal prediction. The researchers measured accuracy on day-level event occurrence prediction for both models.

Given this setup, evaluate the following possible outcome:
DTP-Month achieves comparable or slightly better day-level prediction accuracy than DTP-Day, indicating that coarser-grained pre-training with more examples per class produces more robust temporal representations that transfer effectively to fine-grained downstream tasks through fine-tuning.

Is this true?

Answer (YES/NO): YES